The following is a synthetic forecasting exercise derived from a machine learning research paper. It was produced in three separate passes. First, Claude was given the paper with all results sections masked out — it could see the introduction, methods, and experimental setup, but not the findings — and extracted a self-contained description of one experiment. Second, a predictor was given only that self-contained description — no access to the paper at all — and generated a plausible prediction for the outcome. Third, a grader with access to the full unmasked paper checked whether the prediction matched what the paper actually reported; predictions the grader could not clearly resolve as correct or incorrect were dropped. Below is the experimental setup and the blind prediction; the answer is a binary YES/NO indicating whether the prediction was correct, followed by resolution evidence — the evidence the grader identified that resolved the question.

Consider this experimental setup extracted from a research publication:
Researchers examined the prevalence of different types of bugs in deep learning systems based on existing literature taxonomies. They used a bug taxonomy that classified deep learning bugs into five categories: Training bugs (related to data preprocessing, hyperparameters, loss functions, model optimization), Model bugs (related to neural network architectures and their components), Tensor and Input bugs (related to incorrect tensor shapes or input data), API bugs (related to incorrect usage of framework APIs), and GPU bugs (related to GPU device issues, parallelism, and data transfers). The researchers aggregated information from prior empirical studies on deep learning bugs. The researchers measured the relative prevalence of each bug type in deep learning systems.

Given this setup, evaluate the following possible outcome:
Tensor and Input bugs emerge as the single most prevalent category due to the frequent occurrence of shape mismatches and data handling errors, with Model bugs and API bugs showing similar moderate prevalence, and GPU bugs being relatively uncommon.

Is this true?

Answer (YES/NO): NO